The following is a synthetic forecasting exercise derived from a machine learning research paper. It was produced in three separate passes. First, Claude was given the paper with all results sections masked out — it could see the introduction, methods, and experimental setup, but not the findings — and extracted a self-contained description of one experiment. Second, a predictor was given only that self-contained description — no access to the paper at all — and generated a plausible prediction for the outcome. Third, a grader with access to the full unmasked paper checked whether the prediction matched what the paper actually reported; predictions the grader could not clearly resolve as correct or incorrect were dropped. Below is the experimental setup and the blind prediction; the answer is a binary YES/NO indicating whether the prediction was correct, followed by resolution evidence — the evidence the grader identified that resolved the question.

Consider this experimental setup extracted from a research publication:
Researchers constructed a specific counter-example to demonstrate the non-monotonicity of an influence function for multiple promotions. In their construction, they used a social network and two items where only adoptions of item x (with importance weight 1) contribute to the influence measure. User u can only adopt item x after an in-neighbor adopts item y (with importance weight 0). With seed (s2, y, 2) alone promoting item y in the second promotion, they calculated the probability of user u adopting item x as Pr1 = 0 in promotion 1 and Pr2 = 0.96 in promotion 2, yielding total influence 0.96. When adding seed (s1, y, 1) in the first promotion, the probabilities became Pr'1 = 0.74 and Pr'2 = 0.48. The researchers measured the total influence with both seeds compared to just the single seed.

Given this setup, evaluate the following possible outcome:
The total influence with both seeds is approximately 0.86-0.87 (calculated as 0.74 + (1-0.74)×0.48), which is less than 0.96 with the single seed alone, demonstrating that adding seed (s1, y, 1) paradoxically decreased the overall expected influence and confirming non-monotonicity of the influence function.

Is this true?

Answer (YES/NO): YES